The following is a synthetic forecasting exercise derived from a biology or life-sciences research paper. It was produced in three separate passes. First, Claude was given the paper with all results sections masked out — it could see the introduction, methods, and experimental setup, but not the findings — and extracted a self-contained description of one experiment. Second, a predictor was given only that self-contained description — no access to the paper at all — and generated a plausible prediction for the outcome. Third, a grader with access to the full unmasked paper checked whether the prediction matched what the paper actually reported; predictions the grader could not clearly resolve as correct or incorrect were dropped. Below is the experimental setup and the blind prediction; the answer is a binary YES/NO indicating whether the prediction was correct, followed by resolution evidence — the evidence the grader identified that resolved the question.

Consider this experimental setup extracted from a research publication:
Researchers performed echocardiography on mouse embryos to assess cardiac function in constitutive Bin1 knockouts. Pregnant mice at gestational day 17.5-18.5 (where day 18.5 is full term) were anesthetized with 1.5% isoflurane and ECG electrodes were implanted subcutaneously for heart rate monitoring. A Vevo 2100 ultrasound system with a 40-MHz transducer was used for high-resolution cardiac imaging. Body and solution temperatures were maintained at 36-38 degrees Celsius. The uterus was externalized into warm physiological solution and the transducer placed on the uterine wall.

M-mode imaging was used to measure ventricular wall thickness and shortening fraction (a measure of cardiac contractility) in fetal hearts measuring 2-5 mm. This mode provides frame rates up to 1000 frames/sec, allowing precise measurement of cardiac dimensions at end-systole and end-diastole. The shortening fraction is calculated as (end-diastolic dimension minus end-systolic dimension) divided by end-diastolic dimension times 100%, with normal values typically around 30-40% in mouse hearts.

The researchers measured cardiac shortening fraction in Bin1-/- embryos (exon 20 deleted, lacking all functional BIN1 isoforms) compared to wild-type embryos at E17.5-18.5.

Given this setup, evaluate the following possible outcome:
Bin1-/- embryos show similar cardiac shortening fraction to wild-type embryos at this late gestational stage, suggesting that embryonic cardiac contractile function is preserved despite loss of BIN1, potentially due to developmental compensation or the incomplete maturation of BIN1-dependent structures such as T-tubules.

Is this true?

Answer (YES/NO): YES